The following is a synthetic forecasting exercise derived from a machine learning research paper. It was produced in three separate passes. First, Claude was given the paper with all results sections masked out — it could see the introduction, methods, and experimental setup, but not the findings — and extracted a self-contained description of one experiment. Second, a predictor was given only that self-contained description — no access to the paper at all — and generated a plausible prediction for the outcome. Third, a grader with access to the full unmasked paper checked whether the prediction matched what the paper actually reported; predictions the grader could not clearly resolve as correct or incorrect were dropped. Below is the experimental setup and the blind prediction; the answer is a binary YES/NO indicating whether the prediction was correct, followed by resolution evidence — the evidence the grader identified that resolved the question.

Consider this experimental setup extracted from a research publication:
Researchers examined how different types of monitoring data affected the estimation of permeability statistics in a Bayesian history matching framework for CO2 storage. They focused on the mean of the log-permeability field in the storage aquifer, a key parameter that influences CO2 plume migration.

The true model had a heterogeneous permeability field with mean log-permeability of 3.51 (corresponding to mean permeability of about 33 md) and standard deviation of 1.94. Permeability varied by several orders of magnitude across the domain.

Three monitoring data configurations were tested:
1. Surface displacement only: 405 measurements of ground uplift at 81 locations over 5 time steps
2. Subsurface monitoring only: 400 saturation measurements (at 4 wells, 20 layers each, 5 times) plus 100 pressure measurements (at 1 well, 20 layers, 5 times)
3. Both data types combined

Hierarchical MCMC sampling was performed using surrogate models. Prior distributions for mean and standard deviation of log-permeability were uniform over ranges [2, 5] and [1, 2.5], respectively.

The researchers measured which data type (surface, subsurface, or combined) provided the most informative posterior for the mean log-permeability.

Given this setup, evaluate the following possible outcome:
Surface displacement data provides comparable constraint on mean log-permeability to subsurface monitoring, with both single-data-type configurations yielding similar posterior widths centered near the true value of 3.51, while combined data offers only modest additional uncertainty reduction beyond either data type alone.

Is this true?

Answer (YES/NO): NO